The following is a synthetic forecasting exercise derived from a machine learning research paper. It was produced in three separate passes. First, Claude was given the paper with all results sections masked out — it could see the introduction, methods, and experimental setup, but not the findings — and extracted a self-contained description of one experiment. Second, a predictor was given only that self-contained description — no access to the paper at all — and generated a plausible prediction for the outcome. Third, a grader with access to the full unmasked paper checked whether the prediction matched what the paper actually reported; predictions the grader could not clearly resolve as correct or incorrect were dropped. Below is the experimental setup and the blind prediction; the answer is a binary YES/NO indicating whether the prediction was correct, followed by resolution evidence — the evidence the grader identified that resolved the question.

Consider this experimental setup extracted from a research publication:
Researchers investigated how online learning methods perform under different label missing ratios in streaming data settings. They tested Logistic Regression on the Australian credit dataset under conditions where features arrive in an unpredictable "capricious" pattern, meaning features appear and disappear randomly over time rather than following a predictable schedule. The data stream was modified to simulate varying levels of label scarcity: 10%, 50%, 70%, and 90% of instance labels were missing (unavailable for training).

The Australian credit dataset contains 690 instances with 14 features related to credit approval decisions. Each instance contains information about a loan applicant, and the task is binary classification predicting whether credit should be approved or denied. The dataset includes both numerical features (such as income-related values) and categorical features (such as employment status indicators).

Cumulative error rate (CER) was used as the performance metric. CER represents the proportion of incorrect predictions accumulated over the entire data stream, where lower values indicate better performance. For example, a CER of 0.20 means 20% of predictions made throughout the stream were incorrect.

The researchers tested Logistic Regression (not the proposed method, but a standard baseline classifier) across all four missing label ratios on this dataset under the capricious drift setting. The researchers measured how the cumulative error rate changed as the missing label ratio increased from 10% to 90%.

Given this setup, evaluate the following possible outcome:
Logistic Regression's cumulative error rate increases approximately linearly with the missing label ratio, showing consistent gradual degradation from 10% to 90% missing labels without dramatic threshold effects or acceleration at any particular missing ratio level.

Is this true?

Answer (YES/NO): NO